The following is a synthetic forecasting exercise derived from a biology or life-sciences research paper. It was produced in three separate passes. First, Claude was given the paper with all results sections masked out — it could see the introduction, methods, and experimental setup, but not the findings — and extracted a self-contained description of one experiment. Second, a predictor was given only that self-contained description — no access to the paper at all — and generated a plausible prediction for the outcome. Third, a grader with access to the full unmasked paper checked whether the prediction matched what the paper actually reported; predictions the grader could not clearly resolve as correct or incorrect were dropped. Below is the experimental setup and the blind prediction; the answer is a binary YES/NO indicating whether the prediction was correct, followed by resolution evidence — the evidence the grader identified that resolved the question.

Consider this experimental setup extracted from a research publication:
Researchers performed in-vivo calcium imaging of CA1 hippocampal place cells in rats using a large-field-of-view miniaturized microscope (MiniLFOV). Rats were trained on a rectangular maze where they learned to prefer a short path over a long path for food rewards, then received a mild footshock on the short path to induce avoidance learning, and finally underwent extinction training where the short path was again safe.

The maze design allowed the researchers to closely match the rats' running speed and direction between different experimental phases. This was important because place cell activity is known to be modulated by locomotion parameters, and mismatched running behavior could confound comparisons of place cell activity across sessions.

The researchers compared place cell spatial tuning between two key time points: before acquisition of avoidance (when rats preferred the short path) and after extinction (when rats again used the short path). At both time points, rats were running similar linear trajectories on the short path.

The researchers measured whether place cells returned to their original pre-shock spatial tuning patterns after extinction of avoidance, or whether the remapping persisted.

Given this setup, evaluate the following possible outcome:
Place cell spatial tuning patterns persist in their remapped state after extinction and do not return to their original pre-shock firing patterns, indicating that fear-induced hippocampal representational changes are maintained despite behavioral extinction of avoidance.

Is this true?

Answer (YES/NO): YES